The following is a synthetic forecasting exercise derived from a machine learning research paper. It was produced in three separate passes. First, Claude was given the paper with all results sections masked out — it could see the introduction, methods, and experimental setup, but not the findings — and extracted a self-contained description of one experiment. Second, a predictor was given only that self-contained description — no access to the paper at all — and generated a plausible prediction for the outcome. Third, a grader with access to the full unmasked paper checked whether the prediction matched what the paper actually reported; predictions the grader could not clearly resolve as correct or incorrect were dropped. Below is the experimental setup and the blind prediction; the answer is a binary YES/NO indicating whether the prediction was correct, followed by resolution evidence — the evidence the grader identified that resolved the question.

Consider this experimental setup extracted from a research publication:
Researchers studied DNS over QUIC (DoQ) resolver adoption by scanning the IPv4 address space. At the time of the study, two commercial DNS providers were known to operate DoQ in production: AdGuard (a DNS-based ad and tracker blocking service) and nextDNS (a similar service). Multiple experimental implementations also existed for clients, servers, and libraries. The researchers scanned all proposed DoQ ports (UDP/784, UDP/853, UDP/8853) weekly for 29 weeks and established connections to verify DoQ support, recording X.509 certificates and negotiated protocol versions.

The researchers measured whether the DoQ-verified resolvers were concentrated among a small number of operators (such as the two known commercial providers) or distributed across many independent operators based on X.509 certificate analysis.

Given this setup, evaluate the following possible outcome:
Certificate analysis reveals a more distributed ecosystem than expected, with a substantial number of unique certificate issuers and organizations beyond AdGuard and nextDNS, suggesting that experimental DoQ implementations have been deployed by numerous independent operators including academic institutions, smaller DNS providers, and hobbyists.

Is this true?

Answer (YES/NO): YES